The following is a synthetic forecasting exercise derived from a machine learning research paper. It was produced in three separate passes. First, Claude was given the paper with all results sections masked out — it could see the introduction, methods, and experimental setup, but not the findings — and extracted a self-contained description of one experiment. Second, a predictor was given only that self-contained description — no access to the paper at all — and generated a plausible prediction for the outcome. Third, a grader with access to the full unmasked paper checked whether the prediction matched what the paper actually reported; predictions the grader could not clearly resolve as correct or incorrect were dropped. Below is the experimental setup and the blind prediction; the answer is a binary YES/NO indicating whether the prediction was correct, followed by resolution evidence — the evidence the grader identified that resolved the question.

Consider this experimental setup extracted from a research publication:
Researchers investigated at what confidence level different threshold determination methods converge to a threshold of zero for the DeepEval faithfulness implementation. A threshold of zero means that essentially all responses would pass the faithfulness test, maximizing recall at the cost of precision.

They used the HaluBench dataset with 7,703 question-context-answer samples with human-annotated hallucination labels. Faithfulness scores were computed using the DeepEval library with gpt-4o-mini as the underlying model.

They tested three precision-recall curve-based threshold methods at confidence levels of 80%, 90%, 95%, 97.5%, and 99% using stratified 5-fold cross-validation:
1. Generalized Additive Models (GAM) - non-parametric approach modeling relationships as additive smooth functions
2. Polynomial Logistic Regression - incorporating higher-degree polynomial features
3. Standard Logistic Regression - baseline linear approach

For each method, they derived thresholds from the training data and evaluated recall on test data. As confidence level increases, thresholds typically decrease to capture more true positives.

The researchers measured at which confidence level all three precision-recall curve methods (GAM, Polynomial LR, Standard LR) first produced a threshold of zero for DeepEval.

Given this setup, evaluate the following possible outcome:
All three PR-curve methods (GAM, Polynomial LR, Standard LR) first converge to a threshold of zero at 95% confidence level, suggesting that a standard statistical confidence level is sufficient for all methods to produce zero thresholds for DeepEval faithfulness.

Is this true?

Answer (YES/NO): NO